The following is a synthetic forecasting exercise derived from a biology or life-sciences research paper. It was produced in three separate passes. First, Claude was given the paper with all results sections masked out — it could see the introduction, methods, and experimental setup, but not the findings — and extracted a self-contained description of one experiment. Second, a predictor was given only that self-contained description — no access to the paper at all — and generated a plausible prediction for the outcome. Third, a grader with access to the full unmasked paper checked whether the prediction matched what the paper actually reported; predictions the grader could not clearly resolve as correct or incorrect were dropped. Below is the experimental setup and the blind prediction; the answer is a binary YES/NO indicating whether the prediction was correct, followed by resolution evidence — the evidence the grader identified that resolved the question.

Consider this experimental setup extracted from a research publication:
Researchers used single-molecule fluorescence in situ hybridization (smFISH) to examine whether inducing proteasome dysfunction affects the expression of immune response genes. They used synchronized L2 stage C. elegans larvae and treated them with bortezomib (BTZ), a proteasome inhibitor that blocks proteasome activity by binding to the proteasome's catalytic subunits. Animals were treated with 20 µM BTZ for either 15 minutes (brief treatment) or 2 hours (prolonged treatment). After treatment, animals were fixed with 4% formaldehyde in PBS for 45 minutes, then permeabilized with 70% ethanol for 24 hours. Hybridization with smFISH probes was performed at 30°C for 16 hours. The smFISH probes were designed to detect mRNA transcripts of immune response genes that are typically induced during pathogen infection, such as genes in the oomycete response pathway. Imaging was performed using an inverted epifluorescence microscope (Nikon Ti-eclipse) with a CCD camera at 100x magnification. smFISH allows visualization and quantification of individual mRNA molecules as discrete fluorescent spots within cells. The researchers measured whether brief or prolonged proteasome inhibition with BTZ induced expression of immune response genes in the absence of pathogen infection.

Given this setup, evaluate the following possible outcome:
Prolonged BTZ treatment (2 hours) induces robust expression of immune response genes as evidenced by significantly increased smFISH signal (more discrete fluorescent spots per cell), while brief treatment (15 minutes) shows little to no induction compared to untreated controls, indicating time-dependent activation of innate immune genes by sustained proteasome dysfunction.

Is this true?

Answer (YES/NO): NO